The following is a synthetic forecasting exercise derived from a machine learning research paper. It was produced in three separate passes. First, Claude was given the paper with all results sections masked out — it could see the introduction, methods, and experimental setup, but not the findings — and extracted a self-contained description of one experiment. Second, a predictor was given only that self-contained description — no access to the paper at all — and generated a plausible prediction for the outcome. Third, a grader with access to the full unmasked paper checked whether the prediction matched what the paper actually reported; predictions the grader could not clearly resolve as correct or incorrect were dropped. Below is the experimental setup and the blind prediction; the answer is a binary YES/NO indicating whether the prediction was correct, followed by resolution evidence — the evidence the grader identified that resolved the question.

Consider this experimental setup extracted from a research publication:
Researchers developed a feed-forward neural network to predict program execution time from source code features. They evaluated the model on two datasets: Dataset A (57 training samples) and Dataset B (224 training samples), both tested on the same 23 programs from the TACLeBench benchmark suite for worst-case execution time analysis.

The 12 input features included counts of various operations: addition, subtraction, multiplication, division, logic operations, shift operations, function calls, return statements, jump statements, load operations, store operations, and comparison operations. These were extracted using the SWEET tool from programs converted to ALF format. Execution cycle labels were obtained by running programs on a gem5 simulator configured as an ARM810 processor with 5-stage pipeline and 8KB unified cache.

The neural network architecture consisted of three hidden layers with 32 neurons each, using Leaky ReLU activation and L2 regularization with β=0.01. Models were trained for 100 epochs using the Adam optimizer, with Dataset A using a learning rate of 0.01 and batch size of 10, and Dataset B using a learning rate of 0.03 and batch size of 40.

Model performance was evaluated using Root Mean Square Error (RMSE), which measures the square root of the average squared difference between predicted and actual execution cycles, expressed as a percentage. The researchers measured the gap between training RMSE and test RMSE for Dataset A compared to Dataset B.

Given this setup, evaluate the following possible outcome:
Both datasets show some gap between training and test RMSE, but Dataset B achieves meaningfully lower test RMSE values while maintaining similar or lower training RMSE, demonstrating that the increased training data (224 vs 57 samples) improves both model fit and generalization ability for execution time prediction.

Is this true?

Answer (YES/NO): YES